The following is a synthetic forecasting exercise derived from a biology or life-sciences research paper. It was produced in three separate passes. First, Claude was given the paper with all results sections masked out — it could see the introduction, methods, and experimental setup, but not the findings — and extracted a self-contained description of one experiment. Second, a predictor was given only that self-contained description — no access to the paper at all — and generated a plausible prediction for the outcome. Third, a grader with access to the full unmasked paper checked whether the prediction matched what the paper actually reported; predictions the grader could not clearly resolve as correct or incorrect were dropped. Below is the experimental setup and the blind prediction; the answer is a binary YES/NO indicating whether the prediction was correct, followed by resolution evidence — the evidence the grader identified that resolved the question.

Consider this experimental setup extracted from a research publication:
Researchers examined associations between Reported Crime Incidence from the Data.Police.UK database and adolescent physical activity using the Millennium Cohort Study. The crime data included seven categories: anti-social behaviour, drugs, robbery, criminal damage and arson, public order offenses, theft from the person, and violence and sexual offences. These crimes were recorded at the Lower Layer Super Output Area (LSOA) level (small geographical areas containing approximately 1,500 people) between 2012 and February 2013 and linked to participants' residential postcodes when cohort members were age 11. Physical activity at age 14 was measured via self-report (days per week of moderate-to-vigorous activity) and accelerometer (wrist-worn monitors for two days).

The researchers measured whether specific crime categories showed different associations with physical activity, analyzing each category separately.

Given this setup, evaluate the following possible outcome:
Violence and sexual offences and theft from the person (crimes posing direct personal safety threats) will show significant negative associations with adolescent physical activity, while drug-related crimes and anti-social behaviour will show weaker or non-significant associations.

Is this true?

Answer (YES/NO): NO